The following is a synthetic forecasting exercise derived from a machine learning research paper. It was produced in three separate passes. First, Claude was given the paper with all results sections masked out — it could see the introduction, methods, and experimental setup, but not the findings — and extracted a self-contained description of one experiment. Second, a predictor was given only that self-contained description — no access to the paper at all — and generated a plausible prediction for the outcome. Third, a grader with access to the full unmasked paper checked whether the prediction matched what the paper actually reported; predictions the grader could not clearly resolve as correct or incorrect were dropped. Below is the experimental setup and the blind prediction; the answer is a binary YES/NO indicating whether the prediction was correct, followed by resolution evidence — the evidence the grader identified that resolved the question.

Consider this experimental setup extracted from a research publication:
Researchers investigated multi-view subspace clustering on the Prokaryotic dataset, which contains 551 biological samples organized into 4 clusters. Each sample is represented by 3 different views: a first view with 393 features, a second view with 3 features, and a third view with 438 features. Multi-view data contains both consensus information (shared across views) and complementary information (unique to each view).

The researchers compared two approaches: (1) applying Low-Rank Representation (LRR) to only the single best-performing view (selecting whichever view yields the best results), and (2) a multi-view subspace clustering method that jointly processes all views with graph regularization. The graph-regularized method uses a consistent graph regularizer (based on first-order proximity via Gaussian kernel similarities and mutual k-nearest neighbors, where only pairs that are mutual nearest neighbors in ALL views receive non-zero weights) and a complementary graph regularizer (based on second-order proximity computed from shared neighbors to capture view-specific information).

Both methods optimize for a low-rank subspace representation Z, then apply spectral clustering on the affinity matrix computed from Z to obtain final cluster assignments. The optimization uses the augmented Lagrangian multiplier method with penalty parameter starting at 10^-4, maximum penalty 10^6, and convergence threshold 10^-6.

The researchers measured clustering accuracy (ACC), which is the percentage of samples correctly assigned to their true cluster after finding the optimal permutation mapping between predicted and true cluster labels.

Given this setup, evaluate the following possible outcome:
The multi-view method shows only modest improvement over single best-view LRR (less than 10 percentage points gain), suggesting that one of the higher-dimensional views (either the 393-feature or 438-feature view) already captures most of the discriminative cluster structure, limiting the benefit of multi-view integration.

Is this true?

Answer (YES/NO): NO